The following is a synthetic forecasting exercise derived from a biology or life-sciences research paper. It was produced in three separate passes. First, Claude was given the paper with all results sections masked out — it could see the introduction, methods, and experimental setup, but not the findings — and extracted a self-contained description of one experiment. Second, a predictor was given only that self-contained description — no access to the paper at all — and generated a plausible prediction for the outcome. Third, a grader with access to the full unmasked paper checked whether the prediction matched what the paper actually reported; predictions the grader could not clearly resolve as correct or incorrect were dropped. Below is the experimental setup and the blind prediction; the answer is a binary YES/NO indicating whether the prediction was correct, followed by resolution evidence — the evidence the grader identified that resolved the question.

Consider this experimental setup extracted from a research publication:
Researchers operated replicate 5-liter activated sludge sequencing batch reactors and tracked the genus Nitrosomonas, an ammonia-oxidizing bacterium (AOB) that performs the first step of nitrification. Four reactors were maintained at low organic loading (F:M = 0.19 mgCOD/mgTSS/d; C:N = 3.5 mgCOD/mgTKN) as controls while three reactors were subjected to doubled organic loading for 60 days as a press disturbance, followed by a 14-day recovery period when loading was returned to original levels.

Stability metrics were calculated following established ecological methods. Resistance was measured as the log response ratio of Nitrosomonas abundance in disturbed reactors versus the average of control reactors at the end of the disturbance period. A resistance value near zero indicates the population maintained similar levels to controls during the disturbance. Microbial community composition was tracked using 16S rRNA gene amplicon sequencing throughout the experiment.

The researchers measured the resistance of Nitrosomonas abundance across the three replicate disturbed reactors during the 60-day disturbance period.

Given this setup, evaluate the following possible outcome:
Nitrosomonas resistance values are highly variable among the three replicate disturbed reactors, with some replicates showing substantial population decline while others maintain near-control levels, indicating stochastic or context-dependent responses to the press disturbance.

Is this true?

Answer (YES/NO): NO